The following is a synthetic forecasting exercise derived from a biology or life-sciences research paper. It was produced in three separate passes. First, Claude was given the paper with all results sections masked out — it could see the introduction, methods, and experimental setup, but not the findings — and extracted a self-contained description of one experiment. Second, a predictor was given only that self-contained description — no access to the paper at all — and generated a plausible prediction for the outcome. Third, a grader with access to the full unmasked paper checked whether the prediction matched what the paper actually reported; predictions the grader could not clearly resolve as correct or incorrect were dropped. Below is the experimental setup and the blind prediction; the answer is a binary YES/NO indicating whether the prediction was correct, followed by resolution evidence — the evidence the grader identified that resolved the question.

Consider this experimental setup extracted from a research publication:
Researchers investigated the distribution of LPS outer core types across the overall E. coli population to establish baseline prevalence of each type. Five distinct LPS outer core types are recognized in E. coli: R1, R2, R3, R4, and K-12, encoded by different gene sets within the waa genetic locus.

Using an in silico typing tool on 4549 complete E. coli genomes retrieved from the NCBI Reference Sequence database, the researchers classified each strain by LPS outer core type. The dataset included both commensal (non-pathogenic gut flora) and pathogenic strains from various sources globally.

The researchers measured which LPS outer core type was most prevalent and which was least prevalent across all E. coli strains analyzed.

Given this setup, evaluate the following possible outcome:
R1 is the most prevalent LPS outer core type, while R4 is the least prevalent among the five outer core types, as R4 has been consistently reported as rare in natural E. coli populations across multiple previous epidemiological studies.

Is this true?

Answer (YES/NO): NO